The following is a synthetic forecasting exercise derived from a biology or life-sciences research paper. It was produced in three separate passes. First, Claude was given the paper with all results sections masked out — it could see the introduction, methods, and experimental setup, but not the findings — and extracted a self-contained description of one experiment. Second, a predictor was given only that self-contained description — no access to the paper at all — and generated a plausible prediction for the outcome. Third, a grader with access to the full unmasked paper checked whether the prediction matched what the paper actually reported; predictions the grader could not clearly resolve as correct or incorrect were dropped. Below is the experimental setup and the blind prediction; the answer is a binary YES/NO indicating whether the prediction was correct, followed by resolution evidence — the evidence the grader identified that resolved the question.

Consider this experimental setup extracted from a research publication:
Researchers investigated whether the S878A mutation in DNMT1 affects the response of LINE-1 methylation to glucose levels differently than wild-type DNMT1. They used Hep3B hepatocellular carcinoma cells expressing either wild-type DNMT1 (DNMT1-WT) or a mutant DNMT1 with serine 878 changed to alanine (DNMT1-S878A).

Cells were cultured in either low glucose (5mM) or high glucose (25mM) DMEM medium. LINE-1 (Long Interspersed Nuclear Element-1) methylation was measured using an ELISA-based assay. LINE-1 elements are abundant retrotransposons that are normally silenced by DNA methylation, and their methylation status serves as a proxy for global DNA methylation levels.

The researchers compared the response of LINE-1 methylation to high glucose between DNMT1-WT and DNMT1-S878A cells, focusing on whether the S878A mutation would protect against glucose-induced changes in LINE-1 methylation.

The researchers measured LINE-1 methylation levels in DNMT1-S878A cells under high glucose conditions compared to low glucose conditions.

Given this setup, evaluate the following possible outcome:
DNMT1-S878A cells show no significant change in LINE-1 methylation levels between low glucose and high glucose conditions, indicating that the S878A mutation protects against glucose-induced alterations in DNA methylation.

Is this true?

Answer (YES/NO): YES